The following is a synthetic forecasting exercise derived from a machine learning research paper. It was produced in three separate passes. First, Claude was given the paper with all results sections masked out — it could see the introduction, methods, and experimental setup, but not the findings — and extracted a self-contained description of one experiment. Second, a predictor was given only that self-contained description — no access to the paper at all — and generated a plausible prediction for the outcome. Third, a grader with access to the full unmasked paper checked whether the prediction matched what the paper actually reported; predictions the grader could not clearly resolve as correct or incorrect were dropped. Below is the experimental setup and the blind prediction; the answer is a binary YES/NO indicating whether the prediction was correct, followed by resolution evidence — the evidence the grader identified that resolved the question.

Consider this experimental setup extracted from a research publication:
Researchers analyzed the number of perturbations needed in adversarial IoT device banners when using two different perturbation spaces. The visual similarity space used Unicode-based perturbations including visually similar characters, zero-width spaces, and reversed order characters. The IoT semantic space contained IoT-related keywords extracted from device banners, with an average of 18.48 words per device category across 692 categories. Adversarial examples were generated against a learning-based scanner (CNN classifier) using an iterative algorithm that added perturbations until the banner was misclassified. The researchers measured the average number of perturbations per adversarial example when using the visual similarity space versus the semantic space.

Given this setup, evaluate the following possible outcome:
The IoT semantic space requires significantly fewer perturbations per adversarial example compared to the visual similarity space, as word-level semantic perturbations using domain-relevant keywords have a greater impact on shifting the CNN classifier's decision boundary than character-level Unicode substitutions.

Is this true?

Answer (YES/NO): NO